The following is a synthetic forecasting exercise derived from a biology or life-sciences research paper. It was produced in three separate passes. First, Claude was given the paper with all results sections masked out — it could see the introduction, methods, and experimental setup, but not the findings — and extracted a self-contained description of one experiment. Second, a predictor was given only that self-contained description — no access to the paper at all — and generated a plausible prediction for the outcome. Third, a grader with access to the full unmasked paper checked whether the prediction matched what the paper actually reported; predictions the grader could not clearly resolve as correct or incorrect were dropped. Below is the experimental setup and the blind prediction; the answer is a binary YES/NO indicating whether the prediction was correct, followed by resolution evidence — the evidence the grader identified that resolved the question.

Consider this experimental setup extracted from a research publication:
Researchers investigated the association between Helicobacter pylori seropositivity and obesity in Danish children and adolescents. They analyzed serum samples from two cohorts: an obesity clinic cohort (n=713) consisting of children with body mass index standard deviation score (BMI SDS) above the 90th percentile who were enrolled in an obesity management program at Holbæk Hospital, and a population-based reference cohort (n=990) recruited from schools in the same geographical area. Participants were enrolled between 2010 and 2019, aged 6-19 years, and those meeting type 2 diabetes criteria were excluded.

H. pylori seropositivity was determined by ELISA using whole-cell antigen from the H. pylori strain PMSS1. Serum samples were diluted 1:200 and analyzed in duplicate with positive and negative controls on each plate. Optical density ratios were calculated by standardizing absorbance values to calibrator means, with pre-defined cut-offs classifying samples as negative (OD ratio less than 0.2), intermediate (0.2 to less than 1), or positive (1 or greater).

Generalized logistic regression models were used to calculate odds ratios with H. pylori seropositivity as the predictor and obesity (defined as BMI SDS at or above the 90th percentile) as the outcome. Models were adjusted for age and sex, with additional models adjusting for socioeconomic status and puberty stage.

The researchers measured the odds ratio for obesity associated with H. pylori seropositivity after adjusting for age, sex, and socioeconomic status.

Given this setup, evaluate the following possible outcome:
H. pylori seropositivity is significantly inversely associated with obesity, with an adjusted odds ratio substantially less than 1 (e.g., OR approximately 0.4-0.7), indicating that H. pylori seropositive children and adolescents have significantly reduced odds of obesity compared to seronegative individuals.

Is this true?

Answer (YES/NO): NO